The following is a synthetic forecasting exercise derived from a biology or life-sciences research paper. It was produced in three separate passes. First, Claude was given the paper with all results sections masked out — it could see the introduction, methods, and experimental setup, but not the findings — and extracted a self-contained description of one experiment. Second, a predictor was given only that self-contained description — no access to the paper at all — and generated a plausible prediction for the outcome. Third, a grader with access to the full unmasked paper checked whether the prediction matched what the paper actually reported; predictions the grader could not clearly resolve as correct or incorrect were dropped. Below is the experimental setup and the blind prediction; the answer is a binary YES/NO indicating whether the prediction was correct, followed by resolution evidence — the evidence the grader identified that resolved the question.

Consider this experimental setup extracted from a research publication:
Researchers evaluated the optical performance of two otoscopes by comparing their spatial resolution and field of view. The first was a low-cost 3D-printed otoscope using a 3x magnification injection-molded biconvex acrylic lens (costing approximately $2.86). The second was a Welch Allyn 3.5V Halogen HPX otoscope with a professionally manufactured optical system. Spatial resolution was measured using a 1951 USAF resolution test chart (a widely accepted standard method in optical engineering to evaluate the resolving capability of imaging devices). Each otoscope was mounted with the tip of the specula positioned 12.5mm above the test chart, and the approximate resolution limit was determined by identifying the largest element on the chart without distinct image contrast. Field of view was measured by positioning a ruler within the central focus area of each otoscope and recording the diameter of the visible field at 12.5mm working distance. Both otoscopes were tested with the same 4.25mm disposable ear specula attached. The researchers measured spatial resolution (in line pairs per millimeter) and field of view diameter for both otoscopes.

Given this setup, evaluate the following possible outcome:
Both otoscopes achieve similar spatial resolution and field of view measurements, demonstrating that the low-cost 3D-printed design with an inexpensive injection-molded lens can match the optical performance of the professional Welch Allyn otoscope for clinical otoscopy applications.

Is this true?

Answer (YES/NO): YES